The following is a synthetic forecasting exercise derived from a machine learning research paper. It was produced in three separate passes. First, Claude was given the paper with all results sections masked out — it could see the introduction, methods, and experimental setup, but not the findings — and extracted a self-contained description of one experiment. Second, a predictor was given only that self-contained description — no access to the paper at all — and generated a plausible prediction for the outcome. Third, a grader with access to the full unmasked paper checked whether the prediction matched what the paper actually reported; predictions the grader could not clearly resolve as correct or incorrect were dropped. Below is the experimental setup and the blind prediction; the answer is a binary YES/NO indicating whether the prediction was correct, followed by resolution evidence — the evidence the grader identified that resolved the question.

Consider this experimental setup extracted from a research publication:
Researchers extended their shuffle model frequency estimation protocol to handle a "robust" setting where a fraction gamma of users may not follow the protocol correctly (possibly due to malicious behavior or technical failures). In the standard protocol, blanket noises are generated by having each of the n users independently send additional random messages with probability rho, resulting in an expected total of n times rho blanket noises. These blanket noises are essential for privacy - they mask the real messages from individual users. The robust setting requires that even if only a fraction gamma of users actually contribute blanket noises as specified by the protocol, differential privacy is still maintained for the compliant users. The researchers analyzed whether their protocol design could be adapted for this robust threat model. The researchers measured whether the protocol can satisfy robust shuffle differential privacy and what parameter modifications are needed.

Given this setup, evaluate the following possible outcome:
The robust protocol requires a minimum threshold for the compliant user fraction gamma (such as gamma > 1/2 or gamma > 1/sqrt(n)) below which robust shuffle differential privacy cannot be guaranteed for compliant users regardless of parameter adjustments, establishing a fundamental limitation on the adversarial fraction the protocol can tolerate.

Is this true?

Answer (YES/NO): NO